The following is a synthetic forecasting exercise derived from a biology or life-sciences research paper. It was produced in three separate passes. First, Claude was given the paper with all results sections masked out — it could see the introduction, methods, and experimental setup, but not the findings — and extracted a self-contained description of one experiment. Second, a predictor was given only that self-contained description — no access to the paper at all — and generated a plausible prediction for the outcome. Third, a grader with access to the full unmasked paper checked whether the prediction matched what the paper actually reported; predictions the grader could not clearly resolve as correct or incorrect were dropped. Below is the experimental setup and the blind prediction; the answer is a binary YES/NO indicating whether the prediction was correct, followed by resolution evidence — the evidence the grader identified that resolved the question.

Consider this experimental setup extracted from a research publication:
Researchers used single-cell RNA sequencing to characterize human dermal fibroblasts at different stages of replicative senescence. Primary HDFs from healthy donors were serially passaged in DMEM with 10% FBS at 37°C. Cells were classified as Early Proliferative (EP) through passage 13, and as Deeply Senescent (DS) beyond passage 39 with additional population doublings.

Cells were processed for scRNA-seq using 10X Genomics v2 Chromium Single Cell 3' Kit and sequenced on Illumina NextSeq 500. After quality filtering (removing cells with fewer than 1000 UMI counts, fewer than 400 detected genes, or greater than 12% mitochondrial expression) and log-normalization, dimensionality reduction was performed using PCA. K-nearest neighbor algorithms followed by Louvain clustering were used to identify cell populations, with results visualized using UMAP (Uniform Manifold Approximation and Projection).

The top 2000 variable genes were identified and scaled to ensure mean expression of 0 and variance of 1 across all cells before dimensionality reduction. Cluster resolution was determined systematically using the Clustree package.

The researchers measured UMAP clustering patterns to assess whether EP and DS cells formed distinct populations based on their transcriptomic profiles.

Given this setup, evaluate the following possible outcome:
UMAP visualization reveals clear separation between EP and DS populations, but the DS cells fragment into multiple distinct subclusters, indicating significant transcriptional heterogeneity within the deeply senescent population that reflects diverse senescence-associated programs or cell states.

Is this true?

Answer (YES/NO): NO